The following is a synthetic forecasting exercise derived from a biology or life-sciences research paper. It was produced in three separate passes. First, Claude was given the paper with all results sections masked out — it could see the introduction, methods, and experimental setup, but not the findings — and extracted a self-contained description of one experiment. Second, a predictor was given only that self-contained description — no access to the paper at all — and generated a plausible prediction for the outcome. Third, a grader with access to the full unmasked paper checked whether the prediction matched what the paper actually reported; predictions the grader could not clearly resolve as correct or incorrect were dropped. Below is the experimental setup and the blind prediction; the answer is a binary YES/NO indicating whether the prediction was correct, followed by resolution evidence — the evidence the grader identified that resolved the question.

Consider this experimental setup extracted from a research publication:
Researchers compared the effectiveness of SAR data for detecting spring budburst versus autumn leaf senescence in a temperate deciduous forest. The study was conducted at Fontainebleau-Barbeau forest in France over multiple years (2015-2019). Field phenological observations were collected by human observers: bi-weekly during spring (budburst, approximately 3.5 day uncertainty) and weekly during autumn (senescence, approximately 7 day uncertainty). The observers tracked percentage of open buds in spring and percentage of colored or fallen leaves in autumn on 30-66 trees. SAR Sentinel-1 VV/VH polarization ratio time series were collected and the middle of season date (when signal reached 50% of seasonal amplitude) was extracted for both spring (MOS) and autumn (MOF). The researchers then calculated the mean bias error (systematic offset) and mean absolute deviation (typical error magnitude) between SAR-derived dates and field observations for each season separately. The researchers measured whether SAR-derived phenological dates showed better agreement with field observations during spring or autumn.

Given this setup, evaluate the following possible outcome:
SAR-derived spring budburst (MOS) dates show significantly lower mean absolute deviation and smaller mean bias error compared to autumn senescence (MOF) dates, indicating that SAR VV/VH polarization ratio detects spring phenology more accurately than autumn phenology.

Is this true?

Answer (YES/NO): YES